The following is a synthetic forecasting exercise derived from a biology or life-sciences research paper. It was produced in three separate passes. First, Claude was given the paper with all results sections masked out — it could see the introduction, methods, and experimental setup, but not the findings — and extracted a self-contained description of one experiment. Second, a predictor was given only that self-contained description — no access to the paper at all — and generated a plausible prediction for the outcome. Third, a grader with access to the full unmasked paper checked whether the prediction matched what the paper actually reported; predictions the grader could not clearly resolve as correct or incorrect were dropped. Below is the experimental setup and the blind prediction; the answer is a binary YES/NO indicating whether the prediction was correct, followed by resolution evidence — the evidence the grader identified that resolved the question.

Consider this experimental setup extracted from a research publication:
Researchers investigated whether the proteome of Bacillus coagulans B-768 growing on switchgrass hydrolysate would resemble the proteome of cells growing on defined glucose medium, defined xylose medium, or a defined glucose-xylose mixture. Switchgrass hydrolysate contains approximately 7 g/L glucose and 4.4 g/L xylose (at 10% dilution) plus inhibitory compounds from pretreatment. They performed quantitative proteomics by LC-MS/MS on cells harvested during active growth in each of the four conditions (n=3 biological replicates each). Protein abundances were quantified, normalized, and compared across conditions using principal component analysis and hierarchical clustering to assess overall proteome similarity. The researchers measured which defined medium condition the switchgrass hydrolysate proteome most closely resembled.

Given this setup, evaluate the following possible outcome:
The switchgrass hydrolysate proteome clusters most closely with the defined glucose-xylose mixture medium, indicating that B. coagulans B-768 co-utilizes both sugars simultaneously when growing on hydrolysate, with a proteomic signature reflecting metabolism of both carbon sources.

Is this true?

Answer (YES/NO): NO